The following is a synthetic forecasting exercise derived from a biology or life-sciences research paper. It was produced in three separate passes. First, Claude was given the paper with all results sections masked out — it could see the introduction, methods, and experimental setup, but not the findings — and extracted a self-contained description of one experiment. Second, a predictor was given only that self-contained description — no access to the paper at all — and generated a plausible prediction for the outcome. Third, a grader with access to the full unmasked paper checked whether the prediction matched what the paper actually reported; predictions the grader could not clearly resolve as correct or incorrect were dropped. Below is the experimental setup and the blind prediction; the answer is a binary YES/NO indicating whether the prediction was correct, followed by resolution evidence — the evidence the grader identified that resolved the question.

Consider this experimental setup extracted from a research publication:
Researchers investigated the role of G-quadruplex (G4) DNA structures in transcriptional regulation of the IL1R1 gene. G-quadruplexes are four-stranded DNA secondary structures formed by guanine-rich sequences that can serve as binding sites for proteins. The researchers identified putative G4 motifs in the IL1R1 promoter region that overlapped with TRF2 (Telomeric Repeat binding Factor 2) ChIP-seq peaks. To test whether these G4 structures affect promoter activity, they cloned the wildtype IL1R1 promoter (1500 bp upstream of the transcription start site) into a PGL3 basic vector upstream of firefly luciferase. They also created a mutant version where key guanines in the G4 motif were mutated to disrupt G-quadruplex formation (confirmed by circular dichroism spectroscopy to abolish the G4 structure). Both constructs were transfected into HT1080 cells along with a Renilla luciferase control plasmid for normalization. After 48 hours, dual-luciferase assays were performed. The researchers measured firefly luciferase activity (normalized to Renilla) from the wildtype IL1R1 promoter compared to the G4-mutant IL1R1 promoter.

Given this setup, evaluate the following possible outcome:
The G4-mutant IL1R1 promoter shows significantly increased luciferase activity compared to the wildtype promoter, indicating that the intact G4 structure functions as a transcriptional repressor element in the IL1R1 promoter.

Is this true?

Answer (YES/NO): NO